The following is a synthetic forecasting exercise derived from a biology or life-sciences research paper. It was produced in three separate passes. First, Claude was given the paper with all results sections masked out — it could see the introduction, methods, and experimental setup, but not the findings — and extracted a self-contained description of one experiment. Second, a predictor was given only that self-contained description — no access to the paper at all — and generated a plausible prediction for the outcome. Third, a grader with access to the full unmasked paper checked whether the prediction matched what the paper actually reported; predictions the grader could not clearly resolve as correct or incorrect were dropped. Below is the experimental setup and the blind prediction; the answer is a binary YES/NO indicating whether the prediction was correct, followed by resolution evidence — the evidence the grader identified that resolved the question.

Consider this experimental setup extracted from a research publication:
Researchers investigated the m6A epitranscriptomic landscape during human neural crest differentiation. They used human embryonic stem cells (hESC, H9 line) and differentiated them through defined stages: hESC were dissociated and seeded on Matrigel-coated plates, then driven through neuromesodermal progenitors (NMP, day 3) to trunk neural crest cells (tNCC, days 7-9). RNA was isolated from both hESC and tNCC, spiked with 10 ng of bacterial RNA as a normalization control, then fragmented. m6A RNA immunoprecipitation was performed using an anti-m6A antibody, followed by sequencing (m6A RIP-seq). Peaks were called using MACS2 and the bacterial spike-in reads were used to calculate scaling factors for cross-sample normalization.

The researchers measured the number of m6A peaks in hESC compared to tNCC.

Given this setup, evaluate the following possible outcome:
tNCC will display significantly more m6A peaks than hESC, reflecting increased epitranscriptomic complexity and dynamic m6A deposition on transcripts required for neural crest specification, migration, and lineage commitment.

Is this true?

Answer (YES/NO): YES